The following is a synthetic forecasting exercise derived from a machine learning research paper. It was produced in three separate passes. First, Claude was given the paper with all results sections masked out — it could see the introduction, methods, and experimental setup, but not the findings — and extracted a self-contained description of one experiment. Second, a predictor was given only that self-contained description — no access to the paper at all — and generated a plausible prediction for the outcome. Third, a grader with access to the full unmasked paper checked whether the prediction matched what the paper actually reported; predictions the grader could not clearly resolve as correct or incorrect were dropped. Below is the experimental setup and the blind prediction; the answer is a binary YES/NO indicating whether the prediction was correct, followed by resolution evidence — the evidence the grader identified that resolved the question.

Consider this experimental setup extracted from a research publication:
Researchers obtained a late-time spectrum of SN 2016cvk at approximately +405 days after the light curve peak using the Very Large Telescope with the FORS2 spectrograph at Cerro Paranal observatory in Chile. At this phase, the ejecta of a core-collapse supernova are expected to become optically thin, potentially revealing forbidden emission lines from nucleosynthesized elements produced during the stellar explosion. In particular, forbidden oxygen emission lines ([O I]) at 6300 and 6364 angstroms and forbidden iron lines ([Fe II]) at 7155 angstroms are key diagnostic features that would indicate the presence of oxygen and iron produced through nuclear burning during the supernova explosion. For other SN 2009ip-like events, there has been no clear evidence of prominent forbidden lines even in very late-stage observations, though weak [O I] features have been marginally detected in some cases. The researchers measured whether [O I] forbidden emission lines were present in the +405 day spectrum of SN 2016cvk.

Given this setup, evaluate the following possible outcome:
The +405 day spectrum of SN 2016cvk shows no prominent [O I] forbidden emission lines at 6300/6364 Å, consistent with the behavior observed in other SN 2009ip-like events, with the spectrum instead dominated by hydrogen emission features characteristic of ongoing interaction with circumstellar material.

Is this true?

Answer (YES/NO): NO